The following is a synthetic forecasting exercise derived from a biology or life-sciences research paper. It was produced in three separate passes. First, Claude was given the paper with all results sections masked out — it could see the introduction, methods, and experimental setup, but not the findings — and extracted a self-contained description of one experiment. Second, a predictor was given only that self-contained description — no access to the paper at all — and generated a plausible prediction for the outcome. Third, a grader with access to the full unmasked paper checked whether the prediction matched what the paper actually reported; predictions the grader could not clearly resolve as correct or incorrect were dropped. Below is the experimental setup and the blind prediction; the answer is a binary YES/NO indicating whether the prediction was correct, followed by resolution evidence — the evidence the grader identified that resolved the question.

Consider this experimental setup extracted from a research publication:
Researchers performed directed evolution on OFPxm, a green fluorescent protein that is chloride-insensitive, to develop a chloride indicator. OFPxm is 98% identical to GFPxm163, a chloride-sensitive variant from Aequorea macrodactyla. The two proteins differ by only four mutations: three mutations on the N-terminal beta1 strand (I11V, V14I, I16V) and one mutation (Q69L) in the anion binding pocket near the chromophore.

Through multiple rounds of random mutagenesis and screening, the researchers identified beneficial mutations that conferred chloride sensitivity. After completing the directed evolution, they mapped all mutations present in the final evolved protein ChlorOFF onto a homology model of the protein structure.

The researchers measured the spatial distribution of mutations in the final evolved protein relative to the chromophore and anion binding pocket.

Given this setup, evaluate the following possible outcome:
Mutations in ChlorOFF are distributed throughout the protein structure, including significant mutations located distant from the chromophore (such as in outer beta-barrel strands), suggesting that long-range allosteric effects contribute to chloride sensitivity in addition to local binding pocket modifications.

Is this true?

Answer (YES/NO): NO